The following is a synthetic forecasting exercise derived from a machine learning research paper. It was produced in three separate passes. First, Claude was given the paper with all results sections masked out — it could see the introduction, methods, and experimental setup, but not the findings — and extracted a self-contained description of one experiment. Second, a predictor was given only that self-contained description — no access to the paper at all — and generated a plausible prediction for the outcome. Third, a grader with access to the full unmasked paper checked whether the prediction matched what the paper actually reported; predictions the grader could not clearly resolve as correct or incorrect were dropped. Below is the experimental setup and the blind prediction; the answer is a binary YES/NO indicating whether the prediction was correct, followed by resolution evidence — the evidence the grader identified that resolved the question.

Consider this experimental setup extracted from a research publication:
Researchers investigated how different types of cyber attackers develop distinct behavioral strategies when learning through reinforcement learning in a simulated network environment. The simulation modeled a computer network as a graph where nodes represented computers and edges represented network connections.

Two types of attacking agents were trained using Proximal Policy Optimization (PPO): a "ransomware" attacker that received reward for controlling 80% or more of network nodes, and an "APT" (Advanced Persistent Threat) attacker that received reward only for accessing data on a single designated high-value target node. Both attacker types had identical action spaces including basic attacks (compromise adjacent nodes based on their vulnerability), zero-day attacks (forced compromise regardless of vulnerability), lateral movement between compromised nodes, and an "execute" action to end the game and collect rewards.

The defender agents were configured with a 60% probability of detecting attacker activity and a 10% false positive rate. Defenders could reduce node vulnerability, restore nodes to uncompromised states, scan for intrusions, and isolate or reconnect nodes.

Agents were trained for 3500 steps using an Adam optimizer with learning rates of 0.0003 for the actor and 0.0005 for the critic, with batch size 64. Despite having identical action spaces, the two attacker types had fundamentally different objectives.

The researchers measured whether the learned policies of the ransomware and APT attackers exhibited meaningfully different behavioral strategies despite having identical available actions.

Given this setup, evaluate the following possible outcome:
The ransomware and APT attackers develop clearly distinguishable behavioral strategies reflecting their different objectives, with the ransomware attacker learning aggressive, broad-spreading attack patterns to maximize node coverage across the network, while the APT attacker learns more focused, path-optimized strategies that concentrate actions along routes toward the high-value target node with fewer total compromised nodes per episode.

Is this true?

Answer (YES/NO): NO